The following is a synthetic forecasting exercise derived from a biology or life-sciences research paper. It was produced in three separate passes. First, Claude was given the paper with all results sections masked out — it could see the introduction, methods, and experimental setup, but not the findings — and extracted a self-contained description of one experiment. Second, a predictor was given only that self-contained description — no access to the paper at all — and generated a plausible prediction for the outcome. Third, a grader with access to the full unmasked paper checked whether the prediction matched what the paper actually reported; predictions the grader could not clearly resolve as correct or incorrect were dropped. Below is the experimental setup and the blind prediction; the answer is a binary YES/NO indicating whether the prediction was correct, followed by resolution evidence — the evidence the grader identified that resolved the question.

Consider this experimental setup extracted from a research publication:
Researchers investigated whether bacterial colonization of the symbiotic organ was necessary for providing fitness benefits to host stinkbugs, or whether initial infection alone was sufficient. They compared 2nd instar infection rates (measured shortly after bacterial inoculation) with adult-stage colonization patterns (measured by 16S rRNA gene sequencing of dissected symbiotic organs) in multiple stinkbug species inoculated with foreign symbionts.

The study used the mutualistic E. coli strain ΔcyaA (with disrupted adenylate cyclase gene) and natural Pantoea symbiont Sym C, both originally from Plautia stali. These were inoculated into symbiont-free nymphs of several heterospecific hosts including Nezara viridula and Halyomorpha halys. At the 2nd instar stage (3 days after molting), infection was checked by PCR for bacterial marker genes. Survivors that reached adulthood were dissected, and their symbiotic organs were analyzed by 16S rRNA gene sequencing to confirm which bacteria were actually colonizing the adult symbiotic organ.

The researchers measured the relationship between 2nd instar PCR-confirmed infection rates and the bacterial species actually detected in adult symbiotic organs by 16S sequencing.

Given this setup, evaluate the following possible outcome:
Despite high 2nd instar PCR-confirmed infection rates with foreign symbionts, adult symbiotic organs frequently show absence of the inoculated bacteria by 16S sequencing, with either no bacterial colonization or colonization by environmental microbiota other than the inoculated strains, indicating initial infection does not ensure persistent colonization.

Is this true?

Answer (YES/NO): NO